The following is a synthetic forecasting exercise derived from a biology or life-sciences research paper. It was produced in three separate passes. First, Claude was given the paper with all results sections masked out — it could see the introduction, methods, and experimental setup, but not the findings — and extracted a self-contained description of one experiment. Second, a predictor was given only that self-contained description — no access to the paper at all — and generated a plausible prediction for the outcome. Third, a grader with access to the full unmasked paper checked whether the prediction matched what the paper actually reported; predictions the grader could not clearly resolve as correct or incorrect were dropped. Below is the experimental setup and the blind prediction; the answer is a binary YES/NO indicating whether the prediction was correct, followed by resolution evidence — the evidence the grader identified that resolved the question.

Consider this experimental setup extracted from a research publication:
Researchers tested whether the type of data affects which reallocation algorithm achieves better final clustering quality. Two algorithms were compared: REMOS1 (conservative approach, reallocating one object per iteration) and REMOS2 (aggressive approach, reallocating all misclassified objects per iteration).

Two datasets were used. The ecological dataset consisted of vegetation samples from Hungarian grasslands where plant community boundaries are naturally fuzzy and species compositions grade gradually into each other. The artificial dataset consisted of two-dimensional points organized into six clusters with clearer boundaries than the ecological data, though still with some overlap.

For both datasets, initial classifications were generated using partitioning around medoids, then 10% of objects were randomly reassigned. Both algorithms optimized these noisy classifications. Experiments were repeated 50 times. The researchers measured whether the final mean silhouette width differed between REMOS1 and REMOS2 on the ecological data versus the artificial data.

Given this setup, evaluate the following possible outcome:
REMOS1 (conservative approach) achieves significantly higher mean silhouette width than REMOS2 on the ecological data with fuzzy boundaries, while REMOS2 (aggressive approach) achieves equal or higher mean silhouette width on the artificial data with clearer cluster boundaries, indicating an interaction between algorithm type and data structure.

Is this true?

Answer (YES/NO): NO